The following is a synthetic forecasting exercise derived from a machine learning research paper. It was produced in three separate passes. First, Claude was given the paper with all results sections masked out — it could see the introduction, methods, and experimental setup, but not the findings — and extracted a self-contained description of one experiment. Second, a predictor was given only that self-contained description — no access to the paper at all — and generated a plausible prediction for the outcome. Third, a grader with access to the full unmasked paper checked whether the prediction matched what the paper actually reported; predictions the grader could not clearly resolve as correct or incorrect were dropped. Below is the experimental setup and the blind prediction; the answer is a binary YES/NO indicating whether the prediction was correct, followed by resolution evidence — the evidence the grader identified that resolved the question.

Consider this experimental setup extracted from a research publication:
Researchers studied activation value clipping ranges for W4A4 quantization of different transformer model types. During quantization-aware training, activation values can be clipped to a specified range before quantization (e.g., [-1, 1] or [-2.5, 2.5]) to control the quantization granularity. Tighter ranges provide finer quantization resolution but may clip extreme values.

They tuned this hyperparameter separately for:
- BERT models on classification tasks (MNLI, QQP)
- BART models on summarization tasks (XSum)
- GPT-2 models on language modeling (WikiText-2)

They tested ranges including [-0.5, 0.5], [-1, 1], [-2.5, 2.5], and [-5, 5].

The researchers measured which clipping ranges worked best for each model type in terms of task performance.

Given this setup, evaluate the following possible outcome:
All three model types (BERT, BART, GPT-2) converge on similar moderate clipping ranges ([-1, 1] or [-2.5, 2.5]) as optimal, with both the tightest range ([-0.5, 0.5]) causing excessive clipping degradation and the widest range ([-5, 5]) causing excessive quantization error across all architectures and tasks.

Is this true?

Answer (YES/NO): NO